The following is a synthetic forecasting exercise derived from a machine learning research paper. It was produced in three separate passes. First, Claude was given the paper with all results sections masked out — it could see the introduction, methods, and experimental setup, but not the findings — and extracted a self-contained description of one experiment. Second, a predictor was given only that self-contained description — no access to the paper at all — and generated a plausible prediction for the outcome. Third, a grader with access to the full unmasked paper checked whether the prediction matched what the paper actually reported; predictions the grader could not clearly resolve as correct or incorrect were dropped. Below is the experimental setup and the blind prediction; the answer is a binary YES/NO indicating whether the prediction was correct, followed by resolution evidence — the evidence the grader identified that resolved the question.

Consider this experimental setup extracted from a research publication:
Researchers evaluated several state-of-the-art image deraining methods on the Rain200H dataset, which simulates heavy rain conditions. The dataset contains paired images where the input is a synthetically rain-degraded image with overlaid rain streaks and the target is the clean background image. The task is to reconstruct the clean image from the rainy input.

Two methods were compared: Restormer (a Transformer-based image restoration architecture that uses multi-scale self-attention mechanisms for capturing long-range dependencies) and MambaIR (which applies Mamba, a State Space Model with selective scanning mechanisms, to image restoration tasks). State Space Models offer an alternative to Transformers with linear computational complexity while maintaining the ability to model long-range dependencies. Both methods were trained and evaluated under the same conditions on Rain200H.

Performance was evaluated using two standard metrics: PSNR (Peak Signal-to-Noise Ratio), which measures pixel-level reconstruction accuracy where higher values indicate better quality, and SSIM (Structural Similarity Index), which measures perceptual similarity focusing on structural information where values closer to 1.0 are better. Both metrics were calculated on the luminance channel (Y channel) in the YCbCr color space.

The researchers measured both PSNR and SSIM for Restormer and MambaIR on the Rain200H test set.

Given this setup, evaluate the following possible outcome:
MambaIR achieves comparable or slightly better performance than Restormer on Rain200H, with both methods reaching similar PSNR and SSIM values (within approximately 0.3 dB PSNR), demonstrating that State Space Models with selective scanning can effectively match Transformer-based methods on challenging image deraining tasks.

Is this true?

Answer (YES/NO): YES